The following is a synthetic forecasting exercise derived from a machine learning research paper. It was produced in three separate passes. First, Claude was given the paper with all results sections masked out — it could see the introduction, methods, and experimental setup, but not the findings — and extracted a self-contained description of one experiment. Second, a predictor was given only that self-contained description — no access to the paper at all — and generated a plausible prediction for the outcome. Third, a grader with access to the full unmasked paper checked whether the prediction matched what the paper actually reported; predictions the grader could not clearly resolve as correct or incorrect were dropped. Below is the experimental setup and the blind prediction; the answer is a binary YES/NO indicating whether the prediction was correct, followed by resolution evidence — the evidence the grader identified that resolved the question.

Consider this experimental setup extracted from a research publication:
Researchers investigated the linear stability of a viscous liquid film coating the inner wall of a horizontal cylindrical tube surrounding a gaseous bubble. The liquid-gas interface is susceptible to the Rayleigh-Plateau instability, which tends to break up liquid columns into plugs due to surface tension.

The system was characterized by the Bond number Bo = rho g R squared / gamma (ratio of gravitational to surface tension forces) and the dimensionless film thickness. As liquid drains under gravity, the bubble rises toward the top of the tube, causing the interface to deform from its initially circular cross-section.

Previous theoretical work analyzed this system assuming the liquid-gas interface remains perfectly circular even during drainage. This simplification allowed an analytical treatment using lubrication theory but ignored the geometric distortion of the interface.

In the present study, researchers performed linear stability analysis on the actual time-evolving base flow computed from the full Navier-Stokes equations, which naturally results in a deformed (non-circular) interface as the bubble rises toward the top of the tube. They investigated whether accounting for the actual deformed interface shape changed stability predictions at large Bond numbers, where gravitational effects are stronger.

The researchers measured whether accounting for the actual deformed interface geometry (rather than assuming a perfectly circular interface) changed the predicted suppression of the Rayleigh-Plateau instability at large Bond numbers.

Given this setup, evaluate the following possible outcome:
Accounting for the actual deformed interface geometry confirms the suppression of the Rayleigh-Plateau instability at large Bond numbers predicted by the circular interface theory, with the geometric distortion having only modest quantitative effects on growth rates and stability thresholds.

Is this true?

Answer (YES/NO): NO